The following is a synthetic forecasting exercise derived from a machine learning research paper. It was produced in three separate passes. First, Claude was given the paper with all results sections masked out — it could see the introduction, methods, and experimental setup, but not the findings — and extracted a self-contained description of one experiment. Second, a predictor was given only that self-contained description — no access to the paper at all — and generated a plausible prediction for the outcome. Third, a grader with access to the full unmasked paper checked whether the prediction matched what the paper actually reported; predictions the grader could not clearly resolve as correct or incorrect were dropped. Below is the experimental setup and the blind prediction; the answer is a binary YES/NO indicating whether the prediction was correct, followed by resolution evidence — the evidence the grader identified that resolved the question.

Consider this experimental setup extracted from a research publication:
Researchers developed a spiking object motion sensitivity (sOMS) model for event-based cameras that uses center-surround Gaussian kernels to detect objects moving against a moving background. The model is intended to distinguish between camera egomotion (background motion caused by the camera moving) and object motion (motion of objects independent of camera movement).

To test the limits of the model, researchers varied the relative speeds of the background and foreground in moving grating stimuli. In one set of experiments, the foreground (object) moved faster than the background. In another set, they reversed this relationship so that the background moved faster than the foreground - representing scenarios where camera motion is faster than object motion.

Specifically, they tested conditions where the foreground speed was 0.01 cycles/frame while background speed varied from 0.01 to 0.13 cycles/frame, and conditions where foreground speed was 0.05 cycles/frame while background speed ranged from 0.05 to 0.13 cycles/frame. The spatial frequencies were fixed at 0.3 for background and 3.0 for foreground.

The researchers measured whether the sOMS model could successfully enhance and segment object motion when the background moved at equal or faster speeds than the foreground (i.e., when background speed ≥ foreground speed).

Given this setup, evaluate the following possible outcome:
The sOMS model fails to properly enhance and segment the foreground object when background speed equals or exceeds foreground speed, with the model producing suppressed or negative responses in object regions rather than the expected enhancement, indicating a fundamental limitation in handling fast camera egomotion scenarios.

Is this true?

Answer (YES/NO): YES